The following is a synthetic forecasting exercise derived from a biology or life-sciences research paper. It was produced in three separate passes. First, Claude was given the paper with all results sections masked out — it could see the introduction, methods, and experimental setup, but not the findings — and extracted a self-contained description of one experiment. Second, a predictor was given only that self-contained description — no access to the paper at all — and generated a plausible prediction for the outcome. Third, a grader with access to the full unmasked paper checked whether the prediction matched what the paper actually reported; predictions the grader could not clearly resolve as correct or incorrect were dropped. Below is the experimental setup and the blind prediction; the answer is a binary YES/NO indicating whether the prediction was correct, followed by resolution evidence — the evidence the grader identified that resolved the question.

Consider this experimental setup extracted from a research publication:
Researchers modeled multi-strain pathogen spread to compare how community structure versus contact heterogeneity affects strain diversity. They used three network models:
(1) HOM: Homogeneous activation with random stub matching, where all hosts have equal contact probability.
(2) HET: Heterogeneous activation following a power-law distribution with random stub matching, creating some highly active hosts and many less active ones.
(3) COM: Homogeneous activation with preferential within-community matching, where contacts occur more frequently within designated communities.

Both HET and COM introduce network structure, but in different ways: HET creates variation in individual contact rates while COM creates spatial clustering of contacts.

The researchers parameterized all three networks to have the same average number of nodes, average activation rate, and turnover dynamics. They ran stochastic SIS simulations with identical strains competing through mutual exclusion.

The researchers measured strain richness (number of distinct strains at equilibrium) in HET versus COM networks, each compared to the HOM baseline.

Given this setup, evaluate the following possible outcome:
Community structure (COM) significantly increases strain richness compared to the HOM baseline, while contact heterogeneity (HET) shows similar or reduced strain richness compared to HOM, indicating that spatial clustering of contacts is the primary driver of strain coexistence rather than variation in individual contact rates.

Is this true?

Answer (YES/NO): NO